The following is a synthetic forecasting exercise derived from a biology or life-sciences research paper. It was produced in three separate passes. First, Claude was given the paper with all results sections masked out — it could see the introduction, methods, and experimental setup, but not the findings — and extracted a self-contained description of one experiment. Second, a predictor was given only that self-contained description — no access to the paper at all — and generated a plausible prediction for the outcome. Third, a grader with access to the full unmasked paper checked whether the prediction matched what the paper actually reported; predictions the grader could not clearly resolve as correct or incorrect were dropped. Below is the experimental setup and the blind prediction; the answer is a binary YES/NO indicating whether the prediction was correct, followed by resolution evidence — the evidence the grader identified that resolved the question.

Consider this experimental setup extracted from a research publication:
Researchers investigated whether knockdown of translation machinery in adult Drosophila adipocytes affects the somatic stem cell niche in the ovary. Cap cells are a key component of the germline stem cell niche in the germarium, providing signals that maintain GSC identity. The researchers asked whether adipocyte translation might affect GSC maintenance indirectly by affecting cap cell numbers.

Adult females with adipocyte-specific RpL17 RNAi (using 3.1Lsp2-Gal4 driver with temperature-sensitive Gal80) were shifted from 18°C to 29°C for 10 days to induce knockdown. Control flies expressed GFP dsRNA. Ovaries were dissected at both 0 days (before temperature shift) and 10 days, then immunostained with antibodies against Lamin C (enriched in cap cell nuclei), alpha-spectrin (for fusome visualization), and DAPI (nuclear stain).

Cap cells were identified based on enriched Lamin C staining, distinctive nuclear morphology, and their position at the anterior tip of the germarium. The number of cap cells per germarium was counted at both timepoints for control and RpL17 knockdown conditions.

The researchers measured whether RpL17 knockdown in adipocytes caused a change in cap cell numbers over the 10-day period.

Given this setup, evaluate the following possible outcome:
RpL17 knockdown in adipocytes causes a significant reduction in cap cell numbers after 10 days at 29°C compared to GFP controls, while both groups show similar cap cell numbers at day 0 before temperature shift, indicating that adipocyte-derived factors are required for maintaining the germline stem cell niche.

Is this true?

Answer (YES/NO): NO